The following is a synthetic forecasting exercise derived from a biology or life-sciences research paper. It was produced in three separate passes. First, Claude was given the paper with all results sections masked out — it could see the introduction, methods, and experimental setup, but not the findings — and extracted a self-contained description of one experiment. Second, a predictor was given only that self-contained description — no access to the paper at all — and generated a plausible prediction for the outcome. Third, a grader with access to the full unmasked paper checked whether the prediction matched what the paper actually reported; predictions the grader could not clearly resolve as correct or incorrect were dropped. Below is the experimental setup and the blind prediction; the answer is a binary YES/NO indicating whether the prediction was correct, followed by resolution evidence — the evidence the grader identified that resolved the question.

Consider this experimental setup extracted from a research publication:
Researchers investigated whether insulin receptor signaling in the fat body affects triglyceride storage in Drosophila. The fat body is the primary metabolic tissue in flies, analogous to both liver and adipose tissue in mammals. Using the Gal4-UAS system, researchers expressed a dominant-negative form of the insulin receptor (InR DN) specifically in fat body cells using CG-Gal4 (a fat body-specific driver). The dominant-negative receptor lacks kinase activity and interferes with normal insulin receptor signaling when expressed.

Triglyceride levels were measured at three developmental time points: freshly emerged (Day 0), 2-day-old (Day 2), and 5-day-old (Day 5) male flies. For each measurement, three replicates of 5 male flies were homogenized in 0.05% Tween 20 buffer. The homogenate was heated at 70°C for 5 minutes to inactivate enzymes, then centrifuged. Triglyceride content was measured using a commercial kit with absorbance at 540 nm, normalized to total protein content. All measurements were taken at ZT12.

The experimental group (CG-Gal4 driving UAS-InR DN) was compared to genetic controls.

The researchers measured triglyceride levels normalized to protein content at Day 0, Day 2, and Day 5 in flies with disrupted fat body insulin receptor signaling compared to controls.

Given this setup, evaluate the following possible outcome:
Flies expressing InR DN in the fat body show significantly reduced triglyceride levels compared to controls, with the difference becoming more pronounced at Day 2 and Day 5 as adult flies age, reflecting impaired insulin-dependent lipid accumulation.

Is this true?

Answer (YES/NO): NO